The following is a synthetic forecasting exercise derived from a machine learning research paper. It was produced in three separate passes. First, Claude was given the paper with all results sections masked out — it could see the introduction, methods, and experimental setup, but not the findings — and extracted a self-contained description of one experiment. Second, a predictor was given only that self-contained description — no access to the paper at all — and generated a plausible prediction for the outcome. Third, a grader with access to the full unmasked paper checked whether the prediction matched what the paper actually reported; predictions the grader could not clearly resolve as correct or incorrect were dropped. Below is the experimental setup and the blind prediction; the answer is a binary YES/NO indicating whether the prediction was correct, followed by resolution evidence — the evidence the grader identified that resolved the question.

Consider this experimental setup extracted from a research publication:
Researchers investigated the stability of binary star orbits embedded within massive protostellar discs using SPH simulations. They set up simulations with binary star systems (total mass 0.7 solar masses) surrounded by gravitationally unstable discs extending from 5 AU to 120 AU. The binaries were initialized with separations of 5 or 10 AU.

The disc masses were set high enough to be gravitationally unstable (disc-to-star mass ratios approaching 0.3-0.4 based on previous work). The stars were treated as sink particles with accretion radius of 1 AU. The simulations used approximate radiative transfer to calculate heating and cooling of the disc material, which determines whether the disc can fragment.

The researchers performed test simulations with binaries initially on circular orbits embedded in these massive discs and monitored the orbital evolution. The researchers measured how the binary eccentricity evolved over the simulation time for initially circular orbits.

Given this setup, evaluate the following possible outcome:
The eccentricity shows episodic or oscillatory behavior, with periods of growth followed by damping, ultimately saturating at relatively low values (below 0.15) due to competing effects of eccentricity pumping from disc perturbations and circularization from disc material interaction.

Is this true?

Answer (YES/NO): NO